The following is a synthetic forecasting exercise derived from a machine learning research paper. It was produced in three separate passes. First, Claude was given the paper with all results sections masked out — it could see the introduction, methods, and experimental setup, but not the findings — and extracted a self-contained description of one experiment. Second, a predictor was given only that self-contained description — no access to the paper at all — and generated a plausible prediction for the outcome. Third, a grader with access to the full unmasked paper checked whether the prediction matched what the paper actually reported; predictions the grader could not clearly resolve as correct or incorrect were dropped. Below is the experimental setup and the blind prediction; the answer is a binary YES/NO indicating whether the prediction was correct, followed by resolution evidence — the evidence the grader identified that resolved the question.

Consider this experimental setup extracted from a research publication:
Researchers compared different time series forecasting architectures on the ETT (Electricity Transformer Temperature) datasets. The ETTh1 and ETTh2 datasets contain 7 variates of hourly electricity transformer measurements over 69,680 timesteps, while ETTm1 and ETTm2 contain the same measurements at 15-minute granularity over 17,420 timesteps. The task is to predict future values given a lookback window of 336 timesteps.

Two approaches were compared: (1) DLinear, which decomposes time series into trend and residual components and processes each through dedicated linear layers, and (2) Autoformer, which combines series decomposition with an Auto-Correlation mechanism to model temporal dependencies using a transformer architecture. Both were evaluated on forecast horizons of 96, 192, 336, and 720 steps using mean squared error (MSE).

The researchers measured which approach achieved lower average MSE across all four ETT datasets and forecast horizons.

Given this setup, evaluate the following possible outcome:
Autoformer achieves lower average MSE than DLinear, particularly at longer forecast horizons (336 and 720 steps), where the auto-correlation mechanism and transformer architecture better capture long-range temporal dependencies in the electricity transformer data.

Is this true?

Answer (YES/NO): NO